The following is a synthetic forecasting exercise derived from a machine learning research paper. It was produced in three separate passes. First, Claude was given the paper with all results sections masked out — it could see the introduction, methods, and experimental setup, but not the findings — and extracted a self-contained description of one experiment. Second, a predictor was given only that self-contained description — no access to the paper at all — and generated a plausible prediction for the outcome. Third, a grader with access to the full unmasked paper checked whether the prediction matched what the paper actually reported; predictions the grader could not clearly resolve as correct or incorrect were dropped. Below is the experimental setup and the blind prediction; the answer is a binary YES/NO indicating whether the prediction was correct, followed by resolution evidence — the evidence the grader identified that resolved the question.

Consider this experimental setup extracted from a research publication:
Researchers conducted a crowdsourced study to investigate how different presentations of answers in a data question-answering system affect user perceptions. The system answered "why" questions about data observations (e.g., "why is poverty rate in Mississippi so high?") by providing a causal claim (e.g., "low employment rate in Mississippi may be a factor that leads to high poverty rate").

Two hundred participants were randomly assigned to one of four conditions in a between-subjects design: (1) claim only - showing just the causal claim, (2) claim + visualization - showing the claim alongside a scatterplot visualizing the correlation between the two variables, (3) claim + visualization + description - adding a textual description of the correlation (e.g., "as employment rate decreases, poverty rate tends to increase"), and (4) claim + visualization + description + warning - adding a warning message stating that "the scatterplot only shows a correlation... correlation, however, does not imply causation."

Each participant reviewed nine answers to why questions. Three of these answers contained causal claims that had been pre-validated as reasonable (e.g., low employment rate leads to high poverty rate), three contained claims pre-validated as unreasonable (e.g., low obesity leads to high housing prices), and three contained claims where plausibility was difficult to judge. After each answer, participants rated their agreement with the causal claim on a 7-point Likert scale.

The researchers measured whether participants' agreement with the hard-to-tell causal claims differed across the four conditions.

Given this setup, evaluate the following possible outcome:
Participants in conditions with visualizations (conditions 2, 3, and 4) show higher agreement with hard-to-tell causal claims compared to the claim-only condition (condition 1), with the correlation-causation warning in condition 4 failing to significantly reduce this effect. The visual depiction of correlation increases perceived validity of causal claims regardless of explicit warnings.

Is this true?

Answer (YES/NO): YES